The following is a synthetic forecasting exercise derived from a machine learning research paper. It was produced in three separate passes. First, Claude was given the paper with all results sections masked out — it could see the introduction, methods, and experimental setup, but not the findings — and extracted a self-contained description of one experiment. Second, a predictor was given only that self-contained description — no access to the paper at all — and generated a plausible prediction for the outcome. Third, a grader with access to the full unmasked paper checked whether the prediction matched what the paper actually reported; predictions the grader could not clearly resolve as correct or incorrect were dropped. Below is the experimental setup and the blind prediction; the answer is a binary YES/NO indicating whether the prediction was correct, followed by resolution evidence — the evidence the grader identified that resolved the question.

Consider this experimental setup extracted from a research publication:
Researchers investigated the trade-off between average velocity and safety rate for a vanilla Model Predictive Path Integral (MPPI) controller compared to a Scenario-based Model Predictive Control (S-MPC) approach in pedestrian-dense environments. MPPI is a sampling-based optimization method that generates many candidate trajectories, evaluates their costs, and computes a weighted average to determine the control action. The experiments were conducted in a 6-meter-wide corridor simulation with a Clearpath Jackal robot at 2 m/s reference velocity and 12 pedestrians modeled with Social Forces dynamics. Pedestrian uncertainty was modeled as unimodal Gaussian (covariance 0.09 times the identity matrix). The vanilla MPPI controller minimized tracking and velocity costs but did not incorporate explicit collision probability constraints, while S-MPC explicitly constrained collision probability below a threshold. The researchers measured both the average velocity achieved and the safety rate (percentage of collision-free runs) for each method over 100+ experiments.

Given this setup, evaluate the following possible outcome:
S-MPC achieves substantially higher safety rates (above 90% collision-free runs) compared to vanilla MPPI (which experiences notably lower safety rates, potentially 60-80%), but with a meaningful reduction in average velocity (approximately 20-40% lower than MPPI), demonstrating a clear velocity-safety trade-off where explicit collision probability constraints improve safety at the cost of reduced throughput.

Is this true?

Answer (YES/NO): NO